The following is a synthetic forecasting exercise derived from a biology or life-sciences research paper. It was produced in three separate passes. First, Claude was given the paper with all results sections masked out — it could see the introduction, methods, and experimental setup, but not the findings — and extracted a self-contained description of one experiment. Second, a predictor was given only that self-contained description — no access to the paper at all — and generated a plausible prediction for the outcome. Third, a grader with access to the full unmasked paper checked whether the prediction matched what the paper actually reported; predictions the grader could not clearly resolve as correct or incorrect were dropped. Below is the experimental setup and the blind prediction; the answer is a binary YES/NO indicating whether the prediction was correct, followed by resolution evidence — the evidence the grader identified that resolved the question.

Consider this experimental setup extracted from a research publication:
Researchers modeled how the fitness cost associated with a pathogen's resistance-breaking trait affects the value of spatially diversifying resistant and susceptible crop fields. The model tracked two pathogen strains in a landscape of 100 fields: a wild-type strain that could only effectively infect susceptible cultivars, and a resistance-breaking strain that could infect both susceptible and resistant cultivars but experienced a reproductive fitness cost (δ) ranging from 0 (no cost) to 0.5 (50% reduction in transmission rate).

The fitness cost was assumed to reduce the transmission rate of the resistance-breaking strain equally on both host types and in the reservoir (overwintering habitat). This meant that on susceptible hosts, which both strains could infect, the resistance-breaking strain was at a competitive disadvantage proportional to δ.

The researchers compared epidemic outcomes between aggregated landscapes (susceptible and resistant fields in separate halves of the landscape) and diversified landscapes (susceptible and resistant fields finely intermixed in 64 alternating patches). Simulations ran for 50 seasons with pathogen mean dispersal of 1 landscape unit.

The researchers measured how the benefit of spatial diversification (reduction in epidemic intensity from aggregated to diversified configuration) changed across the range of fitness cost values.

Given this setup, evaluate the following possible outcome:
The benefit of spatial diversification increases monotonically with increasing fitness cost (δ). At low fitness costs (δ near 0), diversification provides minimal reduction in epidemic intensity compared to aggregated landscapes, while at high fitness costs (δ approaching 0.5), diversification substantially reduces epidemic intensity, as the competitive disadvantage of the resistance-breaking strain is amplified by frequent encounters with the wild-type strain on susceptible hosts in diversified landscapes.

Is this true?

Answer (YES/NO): NO